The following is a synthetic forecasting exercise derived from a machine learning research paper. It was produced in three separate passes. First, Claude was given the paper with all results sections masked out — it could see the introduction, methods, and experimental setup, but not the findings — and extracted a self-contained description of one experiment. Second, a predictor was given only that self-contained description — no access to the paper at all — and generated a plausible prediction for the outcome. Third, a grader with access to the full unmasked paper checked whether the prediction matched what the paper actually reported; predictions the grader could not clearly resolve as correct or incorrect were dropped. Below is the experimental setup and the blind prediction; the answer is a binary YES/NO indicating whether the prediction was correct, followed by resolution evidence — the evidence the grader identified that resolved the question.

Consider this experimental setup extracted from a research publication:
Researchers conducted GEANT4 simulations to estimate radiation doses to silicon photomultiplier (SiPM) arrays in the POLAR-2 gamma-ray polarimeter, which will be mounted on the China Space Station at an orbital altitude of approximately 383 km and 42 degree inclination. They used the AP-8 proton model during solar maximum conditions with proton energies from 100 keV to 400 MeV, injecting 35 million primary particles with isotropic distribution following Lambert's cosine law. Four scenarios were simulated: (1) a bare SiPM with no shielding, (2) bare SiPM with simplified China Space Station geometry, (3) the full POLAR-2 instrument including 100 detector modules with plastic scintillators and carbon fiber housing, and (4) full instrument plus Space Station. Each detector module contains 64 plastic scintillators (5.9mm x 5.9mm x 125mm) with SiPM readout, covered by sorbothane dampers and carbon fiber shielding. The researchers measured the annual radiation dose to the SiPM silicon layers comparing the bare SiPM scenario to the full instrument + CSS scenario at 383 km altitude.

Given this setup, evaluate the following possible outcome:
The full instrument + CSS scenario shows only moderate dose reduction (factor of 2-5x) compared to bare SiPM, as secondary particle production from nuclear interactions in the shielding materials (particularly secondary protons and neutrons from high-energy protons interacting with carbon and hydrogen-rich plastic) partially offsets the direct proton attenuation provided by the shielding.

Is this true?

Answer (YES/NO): NO